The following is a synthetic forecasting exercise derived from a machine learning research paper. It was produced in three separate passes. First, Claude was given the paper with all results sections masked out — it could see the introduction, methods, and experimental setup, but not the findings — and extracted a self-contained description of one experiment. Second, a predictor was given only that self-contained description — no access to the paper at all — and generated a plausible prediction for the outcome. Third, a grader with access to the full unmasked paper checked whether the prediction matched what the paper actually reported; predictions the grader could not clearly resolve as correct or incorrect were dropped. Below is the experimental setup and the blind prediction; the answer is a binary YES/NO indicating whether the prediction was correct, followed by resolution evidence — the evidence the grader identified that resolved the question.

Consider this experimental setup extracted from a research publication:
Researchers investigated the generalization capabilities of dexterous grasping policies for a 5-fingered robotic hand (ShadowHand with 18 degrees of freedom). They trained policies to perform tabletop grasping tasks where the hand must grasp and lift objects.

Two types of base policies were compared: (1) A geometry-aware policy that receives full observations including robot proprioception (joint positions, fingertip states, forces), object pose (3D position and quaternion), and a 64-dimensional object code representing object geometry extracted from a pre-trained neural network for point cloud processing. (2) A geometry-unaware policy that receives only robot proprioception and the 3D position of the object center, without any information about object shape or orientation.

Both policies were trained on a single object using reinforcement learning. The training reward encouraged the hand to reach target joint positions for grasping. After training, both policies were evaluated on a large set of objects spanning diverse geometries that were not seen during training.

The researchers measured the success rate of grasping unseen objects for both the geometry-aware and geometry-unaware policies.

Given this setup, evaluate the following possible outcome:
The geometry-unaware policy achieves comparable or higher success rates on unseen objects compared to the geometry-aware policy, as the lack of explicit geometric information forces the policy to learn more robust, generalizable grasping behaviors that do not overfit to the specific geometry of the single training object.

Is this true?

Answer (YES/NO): YES